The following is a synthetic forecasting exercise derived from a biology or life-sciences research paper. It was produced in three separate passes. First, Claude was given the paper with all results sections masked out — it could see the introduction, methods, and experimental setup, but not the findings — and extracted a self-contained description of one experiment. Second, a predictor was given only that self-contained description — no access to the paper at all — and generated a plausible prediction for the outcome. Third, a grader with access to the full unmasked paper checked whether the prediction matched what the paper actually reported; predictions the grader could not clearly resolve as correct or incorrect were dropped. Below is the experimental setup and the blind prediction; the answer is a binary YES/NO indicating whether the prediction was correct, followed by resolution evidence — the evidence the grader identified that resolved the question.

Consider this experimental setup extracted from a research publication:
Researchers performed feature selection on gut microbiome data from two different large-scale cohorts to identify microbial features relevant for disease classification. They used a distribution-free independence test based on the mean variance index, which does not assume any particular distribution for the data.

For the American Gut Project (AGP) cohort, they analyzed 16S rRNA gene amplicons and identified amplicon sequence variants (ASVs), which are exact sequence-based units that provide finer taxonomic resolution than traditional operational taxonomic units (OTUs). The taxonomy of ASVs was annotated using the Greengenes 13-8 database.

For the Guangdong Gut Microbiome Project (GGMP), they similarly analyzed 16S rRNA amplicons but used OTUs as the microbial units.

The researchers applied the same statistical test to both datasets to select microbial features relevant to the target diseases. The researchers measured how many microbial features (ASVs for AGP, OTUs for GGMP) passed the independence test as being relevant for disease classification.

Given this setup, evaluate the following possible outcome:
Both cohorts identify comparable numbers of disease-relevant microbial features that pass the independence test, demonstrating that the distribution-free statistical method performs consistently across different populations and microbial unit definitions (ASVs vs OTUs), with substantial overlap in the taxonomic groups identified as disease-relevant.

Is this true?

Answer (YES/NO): NO